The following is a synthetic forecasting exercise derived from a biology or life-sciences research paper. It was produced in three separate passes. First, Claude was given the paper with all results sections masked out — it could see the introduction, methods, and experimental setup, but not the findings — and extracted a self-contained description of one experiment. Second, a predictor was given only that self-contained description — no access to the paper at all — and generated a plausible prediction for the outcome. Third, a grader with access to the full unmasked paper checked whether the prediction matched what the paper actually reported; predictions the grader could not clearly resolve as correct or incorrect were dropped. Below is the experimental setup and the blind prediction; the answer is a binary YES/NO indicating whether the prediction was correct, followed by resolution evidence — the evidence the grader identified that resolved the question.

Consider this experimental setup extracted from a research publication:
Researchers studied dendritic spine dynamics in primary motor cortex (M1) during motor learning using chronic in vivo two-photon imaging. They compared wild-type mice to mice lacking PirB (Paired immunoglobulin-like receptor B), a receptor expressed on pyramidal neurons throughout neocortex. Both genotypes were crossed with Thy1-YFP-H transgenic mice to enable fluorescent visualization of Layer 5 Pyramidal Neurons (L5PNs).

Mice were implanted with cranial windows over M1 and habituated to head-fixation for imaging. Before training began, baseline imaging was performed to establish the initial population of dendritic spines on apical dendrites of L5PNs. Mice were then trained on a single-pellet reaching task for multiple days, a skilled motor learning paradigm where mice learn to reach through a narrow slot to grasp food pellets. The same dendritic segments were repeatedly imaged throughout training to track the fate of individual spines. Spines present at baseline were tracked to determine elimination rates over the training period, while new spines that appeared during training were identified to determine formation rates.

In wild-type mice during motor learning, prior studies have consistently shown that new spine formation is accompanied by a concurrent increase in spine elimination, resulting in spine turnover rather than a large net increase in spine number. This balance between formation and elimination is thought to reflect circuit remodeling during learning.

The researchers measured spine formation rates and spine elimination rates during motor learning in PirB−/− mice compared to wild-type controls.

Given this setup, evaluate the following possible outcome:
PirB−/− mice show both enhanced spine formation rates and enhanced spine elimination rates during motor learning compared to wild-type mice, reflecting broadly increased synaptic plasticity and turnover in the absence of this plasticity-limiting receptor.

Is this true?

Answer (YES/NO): NO